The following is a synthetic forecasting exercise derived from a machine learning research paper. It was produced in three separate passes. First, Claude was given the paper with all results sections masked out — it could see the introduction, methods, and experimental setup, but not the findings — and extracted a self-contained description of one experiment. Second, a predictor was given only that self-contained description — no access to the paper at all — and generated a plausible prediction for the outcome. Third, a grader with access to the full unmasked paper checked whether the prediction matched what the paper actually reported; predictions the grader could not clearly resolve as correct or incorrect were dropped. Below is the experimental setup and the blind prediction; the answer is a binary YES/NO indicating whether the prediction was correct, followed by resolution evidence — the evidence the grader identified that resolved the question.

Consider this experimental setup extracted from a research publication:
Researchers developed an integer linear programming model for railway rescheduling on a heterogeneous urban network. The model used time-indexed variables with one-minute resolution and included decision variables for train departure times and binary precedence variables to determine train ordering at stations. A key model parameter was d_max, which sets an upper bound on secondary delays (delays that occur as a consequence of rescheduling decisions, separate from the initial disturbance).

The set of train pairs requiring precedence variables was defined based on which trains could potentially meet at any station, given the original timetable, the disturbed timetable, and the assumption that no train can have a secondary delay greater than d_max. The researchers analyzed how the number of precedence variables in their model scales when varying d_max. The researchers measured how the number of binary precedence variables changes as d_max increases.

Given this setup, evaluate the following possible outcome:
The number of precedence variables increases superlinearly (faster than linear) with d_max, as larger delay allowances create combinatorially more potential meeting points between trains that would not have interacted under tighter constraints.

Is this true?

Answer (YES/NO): NO